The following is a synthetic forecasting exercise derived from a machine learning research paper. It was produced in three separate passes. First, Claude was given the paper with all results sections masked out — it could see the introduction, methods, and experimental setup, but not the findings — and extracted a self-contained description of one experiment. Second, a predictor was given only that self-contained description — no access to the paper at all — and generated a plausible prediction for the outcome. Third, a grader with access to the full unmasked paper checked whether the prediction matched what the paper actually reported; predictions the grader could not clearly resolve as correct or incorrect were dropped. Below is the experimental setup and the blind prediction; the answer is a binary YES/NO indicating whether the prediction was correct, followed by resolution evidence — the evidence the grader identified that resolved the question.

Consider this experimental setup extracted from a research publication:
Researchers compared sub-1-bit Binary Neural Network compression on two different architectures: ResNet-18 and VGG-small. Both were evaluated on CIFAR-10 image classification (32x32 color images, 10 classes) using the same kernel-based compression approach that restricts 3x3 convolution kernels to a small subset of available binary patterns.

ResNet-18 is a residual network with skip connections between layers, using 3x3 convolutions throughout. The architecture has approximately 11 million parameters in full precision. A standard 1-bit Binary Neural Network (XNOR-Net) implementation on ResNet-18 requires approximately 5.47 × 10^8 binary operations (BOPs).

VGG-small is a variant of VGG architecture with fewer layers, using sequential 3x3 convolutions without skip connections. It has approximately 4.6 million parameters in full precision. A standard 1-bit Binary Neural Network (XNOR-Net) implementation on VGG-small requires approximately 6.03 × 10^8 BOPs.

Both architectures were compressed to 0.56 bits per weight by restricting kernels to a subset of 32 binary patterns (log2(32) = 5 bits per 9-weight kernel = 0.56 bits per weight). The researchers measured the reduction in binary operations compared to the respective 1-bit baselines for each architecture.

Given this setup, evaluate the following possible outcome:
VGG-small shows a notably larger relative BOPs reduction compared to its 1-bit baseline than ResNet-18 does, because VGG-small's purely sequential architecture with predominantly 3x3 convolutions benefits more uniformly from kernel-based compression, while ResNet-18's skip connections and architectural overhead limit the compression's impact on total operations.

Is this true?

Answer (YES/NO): YES